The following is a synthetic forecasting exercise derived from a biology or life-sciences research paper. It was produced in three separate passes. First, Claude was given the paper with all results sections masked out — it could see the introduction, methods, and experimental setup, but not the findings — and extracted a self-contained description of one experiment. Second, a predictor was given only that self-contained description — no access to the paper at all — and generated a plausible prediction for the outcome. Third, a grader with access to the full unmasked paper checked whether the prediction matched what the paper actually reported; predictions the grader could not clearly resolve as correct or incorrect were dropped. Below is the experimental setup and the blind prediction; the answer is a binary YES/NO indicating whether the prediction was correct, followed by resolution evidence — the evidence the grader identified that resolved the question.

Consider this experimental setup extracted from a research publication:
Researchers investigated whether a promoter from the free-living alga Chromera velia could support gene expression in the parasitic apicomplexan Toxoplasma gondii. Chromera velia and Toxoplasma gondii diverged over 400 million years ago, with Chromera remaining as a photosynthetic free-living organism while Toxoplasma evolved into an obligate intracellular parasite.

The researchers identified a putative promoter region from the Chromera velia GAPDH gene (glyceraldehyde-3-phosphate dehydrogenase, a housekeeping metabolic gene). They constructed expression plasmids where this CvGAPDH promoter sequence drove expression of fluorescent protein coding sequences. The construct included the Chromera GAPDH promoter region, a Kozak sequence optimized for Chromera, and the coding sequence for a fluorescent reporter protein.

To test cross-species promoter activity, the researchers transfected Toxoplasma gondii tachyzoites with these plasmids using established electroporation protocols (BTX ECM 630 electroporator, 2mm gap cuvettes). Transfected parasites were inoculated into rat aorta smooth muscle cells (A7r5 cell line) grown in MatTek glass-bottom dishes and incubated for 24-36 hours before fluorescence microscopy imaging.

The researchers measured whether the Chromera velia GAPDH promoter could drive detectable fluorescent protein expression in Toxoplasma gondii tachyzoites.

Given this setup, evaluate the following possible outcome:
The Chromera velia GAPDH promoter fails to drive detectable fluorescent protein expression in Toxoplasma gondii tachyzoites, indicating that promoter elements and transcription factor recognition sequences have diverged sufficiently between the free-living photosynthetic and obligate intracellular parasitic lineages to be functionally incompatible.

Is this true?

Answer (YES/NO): NO